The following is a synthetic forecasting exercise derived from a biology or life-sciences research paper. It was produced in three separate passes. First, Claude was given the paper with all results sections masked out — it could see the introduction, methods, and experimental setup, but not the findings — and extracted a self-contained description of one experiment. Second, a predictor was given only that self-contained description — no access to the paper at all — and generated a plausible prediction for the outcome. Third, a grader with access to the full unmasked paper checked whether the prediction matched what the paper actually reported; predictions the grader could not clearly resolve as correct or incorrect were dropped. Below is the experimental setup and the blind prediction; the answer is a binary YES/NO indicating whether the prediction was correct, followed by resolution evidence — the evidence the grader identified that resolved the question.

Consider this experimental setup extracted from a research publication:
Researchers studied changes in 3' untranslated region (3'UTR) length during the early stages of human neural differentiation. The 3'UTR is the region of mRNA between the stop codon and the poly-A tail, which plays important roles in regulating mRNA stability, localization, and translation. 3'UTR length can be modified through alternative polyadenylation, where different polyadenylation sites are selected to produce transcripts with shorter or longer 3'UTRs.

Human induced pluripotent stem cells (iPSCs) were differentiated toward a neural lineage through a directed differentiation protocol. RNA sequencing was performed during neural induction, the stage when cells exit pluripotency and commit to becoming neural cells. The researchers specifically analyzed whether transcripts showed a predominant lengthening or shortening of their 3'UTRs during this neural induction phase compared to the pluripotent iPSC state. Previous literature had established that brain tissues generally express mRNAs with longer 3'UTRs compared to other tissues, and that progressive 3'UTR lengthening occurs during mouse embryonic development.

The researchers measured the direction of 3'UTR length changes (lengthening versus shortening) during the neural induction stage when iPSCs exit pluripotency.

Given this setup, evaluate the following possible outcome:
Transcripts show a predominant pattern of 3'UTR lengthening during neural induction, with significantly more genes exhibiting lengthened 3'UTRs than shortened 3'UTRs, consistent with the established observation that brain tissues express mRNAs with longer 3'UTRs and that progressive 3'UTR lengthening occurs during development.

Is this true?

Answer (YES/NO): NO